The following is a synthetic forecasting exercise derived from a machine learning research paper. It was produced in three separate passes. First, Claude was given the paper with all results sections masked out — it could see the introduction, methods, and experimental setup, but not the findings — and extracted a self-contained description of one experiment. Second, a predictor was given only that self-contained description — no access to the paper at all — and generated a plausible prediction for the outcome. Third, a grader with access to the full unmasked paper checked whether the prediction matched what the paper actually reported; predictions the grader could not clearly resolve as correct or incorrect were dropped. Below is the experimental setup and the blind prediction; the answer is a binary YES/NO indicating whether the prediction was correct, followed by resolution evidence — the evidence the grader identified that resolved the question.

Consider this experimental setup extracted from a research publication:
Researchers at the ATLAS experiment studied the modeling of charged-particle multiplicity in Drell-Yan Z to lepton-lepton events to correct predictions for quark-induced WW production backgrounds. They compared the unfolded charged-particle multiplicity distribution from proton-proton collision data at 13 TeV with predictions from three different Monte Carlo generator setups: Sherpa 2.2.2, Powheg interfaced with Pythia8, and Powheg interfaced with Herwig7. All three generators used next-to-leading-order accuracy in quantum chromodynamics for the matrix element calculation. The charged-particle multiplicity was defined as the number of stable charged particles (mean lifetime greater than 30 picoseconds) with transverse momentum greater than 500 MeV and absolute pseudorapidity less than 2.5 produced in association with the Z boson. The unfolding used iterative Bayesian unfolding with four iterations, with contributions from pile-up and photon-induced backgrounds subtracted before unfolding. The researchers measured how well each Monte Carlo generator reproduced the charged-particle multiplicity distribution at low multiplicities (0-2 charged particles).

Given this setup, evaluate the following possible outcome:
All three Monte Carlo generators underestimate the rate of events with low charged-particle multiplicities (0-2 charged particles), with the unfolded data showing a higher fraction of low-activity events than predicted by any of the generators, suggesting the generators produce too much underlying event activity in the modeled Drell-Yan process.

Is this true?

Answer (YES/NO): NO